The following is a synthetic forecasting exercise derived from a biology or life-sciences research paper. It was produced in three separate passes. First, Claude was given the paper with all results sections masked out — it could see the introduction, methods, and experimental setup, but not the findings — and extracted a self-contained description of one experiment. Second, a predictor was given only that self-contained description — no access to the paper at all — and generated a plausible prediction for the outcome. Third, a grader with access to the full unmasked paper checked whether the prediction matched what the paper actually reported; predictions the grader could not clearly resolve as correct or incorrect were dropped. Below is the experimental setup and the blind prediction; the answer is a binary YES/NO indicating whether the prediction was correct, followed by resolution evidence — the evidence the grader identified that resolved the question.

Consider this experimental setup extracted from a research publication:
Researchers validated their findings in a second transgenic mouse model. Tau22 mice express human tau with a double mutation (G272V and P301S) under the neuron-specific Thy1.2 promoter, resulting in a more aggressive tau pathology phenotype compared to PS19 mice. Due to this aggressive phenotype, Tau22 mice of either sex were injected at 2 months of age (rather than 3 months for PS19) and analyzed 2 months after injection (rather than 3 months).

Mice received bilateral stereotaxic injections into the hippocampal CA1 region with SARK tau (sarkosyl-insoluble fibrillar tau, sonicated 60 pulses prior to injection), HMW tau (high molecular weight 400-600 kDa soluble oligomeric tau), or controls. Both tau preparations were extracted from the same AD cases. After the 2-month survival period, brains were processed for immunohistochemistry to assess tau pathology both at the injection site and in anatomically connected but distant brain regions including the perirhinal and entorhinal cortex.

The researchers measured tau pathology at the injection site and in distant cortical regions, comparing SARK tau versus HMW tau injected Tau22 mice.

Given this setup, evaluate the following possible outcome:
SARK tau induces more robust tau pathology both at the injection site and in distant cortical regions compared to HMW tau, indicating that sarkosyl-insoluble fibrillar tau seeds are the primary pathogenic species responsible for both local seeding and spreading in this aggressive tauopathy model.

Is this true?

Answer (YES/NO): NO